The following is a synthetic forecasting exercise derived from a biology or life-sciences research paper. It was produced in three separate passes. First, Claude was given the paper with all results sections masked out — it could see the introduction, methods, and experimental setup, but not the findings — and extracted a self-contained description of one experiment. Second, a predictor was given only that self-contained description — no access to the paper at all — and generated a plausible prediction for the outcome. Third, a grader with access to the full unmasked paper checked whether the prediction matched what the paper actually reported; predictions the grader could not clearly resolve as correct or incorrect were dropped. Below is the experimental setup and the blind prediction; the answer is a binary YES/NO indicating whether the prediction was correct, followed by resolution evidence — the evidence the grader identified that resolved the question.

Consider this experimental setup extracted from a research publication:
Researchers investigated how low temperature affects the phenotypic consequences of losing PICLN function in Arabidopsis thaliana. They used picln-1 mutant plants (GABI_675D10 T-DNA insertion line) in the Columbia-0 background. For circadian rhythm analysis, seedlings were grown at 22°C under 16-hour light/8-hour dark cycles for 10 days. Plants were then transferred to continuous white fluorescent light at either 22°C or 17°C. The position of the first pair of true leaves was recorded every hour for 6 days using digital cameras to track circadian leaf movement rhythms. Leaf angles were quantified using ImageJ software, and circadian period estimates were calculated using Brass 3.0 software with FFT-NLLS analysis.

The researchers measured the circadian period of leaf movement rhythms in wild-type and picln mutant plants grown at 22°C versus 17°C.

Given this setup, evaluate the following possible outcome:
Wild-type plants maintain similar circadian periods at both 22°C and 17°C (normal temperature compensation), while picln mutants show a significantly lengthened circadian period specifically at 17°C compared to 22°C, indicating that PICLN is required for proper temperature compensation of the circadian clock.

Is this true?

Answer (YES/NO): NO